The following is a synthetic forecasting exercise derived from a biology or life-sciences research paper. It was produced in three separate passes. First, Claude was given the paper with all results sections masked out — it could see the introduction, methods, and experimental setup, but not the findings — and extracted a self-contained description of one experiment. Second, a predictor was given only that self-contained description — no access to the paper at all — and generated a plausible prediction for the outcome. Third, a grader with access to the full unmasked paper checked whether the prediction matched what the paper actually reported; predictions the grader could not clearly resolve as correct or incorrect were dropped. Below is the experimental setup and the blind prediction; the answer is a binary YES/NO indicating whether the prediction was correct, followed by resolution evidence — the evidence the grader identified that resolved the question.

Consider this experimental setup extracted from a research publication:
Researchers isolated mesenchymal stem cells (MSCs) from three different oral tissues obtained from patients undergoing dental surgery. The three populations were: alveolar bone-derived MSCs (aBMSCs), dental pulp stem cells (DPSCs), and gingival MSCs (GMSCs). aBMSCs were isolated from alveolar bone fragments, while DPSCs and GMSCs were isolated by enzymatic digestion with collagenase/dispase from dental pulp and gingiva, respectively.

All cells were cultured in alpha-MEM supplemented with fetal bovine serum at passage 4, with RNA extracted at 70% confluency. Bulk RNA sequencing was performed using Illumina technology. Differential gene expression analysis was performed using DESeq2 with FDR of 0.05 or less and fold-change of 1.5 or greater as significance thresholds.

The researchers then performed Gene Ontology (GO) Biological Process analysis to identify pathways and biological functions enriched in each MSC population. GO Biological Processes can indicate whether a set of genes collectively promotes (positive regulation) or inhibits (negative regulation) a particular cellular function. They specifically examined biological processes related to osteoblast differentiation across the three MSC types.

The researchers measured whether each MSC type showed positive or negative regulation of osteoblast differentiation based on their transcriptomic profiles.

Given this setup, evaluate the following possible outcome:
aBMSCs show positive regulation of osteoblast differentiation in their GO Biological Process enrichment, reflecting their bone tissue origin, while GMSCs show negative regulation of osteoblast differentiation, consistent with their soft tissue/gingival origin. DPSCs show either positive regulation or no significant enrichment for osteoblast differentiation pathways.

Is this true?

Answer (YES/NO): YES